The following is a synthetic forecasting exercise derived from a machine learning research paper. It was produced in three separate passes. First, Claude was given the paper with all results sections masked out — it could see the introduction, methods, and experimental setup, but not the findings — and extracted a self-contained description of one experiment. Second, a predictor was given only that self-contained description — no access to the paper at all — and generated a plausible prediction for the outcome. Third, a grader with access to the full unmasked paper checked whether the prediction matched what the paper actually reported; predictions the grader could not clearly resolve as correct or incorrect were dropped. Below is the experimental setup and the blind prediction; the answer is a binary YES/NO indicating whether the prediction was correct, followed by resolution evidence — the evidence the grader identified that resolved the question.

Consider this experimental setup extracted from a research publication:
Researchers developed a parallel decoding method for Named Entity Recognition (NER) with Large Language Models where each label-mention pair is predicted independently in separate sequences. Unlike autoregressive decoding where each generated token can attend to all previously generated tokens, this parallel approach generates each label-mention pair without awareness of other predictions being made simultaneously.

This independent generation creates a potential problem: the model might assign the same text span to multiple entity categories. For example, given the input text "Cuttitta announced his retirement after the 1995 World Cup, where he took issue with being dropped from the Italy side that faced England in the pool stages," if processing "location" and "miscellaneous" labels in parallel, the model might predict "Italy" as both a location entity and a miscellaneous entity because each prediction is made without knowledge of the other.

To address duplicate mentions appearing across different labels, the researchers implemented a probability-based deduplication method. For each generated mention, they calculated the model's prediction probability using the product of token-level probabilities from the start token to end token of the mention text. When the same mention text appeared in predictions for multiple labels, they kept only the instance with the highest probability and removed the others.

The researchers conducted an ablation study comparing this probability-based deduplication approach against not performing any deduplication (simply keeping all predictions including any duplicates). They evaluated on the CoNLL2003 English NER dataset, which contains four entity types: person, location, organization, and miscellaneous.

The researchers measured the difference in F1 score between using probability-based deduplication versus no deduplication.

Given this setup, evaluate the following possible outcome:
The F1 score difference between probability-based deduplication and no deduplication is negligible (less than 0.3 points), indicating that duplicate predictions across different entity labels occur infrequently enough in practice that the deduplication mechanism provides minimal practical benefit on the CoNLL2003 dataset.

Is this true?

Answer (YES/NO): YES